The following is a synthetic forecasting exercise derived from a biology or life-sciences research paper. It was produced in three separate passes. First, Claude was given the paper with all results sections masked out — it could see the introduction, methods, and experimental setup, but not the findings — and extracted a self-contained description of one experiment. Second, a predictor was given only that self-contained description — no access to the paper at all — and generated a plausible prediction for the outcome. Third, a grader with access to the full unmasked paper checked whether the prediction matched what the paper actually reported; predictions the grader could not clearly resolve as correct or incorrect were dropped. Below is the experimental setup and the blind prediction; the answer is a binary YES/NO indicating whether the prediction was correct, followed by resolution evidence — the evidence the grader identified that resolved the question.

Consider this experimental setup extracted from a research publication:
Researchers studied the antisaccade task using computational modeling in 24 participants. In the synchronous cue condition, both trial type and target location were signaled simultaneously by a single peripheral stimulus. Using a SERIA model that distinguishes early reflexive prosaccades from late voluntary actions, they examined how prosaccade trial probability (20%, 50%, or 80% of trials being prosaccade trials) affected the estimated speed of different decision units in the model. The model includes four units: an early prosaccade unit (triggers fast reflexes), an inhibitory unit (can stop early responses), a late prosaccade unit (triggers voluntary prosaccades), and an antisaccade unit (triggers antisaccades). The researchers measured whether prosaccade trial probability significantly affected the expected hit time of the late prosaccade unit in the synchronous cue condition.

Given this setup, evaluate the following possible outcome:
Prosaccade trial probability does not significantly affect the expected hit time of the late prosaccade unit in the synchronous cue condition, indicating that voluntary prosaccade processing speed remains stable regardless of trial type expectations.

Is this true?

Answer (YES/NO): YES